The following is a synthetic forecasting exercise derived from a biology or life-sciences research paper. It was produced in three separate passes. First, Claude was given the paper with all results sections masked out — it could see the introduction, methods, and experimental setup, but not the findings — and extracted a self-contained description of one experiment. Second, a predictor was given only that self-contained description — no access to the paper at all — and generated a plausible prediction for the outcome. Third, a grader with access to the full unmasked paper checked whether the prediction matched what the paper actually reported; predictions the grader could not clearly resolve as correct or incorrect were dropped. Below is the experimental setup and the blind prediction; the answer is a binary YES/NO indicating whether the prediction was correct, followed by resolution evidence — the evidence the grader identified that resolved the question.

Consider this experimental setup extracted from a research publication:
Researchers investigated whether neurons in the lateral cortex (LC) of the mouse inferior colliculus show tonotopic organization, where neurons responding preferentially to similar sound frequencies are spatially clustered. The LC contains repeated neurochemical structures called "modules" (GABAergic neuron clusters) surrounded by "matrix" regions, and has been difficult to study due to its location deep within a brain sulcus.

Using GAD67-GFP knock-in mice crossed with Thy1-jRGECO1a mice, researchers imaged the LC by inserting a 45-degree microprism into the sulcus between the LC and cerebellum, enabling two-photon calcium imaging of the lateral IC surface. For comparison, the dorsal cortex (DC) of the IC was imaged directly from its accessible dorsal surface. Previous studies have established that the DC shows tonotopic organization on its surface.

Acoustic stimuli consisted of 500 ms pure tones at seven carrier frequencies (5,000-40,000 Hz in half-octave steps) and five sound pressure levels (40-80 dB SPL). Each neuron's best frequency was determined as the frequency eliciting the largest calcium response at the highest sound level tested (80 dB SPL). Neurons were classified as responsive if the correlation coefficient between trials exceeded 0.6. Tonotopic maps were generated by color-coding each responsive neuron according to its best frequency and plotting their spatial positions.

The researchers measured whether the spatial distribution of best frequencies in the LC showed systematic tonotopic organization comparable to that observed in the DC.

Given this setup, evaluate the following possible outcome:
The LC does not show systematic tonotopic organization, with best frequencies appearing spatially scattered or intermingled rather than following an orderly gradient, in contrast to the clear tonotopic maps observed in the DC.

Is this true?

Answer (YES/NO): YES